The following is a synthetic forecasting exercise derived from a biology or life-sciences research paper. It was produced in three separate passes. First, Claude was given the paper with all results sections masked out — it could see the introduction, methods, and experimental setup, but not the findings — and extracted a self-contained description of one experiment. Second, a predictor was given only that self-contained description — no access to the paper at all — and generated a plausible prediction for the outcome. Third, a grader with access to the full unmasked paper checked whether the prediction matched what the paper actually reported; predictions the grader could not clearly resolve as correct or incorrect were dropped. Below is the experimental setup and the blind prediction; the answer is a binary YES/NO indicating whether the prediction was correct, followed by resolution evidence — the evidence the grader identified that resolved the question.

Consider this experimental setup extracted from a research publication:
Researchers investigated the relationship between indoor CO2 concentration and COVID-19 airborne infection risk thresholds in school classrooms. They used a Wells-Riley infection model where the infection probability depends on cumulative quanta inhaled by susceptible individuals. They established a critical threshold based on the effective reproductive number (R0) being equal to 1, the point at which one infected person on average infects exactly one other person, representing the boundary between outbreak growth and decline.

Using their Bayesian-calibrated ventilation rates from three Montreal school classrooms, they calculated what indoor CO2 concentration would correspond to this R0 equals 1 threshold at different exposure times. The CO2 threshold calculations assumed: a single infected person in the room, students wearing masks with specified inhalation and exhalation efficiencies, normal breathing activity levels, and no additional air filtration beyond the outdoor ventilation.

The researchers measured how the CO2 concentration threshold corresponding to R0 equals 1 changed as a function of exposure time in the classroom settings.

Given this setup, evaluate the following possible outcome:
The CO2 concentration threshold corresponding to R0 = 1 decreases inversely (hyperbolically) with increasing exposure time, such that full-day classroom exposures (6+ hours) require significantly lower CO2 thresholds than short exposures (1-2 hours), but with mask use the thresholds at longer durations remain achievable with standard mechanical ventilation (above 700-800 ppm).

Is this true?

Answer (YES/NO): NO